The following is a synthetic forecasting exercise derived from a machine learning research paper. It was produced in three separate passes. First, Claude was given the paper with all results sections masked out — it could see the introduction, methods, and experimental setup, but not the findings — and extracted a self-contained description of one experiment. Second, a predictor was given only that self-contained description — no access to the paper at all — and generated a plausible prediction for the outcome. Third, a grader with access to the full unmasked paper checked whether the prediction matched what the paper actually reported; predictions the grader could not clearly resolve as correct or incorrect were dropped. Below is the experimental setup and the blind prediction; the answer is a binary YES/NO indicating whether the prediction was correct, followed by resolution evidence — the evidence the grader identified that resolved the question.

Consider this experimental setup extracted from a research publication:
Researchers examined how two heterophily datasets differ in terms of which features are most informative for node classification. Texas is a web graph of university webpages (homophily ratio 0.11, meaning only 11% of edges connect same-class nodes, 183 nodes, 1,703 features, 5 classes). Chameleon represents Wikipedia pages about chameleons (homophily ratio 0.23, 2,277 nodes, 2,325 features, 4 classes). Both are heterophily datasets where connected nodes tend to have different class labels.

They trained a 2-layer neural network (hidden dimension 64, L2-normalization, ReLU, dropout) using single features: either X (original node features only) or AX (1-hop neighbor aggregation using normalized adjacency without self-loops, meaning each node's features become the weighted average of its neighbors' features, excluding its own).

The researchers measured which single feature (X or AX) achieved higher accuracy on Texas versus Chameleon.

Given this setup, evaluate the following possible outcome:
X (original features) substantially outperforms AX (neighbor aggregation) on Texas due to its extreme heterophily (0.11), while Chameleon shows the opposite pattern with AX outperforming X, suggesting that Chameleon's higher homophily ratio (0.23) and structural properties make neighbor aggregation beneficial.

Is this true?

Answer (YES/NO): YES